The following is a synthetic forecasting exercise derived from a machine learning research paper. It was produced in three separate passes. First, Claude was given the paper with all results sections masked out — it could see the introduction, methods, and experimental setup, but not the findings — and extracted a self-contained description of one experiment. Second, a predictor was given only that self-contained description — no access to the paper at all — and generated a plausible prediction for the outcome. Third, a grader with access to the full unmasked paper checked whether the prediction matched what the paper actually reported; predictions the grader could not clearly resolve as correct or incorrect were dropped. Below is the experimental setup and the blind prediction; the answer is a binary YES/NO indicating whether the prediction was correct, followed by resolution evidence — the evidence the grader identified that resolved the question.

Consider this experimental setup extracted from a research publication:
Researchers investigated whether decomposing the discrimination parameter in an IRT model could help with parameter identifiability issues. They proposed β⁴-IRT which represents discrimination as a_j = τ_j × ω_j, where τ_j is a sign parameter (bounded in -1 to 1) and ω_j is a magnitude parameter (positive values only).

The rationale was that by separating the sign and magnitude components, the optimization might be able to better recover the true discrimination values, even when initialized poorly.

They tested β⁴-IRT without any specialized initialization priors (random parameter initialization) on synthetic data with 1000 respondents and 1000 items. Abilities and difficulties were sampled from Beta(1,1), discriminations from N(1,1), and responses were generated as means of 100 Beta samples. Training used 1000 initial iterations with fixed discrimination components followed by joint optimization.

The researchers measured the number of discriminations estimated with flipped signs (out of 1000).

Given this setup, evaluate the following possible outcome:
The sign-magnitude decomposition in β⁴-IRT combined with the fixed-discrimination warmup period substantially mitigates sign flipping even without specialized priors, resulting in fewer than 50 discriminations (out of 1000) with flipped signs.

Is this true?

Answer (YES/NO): NO